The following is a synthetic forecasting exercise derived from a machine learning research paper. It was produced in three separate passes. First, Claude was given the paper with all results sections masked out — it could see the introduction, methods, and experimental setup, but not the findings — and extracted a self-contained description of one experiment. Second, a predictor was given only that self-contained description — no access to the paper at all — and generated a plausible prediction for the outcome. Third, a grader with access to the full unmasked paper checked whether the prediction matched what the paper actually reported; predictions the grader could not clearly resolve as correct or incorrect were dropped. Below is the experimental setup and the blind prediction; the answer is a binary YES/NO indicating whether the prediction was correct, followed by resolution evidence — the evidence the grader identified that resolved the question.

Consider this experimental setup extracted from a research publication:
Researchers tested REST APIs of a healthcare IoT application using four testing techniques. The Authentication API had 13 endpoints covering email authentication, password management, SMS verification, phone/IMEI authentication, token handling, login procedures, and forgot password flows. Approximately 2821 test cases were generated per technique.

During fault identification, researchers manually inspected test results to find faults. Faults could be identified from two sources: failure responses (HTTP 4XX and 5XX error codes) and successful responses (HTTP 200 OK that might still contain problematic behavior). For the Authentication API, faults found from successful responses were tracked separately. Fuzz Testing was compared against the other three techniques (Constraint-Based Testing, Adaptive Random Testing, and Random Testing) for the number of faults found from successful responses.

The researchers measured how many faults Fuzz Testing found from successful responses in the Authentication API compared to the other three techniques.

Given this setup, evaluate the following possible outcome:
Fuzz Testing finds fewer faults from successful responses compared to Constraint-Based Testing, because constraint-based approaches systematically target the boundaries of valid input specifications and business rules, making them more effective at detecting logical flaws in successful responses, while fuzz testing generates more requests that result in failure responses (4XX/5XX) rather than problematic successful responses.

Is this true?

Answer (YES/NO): YES